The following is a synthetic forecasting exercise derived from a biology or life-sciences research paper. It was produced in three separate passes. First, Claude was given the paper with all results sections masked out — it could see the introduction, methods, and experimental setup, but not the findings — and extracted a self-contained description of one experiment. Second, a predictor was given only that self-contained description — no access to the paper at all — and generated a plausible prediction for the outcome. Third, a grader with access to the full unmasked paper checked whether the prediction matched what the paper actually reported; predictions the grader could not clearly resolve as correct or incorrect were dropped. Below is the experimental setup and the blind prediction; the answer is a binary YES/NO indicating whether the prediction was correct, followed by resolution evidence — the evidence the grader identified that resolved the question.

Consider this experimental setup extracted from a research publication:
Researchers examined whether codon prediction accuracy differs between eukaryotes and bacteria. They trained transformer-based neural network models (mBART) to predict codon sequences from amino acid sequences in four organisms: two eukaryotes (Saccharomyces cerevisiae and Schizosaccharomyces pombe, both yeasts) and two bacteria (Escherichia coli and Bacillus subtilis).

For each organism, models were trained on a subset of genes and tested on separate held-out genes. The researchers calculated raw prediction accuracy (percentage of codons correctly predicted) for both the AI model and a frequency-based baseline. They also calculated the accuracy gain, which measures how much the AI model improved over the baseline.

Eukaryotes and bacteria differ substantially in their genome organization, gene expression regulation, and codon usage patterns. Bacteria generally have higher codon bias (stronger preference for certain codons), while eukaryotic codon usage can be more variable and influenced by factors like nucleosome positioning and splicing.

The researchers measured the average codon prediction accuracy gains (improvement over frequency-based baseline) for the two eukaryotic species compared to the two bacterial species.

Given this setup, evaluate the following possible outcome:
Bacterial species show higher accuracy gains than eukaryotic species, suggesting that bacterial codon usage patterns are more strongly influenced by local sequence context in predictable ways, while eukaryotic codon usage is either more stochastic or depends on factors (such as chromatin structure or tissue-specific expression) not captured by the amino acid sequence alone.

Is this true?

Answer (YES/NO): YES